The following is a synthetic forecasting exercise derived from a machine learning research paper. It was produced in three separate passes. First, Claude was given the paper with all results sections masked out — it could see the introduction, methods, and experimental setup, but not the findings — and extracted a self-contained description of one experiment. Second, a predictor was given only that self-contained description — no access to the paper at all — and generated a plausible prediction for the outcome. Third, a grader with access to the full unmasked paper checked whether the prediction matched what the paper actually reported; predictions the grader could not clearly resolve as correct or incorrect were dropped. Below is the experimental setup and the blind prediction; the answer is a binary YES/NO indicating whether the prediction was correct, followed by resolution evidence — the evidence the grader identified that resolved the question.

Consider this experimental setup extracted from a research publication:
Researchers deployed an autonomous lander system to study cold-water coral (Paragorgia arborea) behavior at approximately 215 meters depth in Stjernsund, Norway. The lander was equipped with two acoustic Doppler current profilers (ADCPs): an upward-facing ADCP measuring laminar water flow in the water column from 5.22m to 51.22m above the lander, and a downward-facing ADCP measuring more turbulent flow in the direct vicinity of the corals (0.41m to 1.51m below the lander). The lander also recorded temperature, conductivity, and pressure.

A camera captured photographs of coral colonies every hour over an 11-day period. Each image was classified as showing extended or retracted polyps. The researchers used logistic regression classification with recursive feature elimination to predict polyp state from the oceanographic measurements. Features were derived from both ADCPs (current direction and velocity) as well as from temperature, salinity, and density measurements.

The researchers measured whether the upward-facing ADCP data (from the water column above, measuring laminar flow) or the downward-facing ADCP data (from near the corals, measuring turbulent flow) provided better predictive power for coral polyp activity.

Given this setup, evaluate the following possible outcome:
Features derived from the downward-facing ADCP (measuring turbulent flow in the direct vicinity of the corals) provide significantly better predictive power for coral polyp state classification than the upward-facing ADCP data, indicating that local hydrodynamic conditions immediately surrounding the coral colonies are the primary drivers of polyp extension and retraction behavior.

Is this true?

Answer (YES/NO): NO